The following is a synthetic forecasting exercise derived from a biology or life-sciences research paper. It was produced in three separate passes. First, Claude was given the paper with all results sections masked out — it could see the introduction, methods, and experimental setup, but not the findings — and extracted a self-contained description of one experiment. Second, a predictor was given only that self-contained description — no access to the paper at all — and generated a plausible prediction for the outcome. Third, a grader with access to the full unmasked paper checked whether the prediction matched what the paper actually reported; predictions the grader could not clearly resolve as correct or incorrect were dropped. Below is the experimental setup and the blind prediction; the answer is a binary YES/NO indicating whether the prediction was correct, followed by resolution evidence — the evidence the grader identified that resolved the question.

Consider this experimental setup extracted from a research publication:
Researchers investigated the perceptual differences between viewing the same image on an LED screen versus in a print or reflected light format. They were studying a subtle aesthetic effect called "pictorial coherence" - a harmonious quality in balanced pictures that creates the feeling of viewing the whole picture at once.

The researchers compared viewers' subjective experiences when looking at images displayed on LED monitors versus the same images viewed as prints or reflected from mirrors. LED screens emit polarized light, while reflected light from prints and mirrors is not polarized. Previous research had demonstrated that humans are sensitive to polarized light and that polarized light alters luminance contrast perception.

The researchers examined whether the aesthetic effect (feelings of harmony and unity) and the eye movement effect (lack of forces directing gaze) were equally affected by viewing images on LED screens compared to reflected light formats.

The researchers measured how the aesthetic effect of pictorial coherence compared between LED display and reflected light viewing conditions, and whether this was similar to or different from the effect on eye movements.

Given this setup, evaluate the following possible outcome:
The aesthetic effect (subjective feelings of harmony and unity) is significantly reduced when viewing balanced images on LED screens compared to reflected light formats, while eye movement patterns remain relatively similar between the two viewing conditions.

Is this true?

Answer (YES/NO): YES